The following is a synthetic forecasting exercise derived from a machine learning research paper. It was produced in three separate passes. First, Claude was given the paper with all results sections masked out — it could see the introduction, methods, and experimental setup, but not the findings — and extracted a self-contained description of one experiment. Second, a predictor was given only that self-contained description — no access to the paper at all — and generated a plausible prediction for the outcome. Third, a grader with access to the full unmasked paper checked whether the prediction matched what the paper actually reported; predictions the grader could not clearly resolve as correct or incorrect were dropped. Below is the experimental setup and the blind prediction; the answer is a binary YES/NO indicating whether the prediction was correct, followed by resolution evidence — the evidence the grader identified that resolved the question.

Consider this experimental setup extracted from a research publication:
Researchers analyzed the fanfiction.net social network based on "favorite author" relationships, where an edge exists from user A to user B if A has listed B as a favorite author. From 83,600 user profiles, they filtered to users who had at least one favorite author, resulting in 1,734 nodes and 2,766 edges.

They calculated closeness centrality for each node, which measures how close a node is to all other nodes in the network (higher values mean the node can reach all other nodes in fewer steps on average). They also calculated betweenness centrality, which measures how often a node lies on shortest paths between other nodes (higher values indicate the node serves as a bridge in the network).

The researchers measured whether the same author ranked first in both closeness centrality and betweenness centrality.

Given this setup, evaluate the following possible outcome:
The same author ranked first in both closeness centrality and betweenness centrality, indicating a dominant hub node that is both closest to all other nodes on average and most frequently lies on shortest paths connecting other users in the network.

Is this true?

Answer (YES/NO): YES